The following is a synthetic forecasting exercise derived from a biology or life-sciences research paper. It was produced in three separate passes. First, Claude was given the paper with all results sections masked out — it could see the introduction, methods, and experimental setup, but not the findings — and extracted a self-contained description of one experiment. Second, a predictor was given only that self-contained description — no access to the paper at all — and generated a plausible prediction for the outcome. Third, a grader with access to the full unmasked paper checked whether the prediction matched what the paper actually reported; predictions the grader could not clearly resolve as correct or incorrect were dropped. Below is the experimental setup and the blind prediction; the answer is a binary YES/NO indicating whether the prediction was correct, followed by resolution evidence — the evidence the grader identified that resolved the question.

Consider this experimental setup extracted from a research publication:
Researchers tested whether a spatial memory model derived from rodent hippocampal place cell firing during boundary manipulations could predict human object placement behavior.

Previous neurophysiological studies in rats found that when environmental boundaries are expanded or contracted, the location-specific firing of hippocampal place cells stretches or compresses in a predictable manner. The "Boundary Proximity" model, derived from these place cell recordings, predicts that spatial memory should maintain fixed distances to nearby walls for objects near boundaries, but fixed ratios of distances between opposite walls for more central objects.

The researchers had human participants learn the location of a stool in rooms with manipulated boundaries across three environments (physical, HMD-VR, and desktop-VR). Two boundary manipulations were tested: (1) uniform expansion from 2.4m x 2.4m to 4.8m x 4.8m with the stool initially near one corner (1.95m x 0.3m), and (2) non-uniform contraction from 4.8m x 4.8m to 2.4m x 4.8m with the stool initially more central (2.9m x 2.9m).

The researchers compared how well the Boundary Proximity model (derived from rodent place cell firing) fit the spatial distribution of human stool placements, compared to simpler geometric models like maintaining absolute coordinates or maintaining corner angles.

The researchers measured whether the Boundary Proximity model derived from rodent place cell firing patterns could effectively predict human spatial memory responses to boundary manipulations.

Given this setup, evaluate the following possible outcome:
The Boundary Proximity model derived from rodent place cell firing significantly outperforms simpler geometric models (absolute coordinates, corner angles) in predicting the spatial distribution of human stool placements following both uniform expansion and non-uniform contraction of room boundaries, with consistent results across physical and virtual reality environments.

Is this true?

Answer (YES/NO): NO